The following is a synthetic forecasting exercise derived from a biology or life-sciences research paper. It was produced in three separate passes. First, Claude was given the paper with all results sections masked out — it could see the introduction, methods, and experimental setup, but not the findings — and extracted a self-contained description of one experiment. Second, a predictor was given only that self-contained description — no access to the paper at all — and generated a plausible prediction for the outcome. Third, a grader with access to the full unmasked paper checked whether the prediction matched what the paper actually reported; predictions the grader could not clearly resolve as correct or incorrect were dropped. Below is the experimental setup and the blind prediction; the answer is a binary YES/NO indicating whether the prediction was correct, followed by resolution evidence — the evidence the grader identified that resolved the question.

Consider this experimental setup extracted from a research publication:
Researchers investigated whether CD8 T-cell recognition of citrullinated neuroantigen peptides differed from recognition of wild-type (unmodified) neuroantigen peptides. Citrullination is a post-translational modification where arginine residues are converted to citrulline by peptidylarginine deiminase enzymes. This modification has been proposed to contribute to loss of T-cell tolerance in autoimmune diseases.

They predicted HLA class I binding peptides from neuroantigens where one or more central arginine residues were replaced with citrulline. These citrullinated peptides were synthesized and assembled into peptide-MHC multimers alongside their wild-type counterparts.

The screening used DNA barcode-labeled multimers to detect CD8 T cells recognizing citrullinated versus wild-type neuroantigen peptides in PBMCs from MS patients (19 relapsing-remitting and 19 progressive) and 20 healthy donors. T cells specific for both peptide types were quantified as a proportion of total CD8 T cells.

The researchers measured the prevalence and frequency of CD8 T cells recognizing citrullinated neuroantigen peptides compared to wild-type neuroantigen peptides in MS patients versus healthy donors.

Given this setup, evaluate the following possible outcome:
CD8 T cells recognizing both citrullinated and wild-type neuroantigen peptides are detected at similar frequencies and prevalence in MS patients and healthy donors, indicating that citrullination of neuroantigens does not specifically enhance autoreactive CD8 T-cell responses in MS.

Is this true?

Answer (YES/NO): NO